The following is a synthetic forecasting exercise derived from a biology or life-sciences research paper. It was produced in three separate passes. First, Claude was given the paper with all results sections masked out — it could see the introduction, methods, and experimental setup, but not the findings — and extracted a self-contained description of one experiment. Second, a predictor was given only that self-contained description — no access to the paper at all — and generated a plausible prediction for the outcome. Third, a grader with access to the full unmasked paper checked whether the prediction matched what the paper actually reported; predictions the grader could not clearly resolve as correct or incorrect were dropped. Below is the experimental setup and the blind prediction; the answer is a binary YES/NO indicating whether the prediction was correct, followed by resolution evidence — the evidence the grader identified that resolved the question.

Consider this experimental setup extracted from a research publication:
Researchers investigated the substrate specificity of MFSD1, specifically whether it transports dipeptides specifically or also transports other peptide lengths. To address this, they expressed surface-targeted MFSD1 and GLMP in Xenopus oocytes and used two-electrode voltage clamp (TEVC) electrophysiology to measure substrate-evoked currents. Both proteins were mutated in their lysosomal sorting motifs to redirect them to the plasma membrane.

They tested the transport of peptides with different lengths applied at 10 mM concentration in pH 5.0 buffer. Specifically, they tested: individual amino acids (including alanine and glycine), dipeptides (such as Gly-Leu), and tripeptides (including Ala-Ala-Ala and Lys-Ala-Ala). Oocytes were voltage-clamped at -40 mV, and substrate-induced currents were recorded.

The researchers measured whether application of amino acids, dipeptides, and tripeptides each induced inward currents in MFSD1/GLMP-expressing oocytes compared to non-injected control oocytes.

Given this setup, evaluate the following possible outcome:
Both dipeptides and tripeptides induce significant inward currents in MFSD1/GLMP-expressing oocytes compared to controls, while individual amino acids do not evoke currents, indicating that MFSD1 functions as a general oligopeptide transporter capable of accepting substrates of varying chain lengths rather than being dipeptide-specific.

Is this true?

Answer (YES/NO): NO